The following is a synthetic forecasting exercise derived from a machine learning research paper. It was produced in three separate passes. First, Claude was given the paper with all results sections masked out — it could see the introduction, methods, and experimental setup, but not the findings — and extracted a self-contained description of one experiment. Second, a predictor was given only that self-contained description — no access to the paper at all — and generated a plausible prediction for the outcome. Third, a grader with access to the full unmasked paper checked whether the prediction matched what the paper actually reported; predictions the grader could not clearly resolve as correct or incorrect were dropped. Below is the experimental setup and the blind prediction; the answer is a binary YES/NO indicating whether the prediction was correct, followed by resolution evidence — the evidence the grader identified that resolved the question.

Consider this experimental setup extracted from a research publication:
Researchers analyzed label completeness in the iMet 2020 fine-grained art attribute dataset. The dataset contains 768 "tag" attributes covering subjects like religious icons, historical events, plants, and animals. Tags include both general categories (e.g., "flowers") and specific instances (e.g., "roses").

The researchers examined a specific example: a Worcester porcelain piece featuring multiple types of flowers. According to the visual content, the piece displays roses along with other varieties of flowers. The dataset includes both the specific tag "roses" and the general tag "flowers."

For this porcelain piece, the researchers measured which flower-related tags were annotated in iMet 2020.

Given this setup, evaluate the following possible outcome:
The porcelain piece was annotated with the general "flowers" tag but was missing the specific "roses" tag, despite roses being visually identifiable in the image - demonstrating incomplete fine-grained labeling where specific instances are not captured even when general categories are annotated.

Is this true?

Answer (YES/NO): NO